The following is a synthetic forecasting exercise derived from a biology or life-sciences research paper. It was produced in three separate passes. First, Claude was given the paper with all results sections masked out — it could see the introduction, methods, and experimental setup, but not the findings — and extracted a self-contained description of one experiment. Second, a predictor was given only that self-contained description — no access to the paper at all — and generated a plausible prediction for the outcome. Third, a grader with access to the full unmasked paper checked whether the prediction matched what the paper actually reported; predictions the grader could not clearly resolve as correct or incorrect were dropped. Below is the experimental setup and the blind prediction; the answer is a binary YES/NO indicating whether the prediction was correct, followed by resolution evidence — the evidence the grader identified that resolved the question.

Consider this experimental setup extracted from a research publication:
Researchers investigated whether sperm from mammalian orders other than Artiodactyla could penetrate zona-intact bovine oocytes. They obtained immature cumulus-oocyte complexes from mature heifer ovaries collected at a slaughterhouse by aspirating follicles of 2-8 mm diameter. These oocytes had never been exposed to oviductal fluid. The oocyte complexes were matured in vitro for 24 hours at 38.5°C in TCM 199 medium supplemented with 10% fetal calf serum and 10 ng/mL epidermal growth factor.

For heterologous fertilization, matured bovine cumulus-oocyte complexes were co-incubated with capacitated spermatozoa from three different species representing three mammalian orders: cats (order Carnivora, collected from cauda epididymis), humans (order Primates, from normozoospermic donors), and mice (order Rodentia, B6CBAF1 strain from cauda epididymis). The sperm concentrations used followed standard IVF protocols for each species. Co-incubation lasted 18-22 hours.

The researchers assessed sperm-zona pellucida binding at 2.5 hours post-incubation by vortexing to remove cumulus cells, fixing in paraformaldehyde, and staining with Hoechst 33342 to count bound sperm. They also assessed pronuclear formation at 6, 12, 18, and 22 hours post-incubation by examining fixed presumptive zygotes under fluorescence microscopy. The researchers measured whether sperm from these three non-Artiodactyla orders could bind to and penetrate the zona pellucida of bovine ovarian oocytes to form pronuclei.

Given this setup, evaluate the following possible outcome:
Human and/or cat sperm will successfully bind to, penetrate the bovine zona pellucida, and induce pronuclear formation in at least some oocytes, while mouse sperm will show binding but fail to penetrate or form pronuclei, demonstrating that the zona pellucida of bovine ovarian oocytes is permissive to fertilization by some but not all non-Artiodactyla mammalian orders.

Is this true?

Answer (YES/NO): NO